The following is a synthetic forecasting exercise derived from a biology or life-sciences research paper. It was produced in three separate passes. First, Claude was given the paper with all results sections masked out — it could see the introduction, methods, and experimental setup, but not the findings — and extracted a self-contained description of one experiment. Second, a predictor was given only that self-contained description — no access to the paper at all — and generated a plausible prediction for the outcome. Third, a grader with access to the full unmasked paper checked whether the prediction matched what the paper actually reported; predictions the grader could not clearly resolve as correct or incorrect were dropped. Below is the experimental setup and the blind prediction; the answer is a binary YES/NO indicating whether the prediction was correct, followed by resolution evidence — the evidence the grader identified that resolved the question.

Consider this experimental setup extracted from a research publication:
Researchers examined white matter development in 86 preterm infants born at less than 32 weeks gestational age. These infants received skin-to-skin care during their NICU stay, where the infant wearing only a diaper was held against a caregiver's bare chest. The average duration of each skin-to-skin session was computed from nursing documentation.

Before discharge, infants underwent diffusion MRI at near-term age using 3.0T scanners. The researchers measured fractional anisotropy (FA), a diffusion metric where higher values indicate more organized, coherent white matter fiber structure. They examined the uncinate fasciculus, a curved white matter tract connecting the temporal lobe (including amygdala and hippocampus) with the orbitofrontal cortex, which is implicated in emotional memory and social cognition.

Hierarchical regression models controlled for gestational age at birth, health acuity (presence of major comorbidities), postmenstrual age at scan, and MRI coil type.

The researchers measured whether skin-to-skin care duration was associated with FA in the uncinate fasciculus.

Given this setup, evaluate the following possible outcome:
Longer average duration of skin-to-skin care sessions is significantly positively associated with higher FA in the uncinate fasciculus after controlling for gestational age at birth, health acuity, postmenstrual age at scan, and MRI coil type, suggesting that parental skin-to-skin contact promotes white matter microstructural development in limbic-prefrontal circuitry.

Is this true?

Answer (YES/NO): NO